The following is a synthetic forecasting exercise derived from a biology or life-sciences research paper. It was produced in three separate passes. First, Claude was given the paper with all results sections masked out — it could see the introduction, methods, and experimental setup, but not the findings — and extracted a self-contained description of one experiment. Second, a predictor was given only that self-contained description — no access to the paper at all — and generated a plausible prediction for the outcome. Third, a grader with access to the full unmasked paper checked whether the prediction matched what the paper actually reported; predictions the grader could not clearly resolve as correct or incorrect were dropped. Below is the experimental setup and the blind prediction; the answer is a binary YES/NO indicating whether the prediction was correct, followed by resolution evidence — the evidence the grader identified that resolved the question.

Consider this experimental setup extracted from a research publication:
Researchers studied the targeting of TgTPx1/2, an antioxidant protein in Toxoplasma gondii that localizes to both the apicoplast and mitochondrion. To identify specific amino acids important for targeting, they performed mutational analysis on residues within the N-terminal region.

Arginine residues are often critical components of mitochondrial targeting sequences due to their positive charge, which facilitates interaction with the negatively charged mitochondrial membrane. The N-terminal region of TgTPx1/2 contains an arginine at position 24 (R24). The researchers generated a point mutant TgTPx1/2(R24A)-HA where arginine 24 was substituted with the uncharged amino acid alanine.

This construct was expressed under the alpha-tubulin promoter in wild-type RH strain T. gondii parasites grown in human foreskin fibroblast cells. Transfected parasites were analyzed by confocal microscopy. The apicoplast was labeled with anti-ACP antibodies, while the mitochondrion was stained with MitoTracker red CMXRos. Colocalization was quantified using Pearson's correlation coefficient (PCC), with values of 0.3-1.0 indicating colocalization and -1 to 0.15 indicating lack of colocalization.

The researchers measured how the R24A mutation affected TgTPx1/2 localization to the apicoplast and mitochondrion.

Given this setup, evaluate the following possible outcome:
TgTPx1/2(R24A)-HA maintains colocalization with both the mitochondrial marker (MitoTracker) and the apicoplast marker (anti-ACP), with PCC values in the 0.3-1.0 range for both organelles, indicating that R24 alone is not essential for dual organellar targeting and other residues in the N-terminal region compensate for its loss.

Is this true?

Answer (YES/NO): NO